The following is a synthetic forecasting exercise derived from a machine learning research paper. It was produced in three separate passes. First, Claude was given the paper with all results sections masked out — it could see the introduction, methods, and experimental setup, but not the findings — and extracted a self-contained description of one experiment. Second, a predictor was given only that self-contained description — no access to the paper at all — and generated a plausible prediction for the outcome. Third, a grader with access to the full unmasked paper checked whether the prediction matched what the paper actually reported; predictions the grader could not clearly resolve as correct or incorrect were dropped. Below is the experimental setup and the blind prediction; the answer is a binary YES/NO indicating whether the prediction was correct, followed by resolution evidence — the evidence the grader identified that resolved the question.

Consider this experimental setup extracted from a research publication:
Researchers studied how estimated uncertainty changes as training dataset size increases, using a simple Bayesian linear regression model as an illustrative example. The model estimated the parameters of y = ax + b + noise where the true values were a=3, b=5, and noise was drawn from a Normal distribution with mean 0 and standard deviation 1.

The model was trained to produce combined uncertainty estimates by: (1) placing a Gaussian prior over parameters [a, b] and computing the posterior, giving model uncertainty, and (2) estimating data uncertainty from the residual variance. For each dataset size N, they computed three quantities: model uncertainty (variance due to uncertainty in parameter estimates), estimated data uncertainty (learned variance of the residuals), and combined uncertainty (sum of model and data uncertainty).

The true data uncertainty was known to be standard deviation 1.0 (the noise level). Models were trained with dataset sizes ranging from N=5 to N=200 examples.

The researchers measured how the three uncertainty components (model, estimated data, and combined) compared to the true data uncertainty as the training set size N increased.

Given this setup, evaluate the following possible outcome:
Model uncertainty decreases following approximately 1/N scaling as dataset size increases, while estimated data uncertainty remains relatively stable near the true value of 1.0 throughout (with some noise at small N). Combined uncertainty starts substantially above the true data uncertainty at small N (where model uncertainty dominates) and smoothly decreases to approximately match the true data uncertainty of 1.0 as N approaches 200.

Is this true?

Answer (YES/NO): NO